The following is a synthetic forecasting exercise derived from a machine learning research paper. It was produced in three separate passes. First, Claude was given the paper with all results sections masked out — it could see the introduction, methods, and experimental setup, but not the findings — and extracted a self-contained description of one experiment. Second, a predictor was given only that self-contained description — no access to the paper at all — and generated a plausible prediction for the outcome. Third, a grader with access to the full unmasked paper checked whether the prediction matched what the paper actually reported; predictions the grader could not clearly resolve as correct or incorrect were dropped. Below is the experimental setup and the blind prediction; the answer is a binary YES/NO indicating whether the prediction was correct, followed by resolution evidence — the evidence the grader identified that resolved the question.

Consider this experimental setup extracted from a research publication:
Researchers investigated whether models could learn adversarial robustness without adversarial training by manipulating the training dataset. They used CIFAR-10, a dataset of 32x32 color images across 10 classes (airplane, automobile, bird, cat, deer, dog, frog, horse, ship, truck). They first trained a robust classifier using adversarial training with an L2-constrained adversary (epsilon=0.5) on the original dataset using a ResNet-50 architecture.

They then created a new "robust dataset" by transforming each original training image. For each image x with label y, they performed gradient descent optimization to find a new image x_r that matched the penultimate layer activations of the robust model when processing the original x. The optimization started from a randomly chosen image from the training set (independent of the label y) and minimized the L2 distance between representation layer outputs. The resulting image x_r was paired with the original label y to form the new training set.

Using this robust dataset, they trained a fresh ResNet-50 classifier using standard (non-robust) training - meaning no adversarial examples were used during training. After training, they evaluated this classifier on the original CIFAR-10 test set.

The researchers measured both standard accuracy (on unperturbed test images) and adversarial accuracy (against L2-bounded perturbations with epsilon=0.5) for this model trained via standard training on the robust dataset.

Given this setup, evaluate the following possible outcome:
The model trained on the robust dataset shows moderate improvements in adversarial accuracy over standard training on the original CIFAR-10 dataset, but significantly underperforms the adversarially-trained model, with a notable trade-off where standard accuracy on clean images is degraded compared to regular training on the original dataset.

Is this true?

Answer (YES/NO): NO